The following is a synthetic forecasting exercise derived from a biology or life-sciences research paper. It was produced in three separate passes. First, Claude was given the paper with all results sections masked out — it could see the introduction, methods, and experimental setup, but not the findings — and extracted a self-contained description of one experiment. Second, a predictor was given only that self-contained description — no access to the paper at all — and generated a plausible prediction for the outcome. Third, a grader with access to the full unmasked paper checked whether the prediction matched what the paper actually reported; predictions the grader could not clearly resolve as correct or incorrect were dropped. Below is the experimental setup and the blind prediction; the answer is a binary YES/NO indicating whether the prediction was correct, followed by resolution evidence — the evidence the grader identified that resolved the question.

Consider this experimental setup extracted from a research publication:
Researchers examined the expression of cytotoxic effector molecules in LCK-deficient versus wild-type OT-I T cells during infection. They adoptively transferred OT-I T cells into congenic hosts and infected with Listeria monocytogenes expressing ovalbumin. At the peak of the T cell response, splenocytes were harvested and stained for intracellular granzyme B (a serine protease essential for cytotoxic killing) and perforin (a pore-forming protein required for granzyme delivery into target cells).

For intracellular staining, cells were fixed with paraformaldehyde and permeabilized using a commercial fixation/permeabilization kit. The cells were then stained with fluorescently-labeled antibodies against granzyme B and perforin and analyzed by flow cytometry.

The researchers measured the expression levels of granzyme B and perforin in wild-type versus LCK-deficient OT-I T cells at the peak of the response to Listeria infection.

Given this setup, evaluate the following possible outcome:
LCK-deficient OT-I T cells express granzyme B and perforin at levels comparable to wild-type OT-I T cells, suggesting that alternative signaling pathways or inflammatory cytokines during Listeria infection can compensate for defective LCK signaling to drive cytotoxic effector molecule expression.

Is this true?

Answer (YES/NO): NO